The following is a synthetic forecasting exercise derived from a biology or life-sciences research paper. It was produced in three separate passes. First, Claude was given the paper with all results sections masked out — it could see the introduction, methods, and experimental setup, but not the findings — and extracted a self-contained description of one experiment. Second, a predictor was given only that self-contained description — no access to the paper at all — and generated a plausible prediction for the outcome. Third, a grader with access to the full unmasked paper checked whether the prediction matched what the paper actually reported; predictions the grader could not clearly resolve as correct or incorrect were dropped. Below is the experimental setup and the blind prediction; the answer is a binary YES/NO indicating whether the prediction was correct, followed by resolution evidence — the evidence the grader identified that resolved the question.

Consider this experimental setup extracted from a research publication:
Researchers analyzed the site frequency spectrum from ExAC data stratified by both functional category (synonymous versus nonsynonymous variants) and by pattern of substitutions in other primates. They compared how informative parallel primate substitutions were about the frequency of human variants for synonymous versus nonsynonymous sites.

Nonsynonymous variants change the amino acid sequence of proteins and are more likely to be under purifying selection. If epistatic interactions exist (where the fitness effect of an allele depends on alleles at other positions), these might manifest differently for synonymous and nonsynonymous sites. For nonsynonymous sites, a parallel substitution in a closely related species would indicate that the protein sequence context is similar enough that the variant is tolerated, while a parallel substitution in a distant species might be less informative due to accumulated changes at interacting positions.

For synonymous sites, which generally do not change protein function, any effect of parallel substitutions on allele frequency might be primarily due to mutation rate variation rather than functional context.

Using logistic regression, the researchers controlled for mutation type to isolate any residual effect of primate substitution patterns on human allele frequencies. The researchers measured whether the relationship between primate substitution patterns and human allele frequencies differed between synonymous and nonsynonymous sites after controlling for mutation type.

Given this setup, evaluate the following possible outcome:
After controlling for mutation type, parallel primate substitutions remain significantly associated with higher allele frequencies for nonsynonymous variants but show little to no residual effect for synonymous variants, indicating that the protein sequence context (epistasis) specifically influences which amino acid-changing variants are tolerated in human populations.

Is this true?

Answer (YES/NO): YES